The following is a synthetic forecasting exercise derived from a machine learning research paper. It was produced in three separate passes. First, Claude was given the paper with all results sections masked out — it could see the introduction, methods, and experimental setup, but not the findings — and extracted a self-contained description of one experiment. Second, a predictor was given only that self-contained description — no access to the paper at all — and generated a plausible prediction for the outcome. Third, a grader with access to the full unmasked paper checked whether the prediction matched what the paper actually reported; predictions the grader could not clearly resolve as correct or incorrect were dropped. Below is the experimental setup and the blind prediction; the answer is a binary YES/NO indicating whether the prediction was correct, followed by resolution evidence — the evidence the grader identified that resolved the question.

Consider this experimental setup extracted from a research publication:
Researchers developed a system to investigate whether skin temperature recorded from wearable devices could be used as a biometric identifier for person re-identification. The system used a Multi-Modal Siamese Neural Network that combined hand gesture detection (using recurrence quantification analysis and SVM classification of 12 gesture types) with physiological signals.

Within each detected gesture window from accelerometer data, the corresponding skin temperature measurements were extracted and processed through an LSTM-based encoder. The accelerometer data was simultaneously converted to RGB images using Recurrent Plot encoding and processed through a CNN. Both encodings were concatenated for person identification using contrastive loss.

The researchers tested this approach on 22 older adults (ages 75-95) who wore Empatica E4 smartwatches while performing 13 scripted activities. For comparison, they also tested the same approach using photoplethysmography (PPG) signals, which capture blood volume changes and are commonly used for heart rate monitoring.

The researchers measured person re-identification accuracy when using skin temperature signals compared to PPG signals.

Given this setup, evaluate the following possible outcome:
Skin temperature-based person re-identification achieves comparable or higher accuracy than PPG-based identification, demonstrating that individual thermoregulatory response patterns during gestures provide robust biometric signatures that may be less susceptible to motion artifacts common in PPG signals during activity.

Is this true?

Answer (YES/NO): NO